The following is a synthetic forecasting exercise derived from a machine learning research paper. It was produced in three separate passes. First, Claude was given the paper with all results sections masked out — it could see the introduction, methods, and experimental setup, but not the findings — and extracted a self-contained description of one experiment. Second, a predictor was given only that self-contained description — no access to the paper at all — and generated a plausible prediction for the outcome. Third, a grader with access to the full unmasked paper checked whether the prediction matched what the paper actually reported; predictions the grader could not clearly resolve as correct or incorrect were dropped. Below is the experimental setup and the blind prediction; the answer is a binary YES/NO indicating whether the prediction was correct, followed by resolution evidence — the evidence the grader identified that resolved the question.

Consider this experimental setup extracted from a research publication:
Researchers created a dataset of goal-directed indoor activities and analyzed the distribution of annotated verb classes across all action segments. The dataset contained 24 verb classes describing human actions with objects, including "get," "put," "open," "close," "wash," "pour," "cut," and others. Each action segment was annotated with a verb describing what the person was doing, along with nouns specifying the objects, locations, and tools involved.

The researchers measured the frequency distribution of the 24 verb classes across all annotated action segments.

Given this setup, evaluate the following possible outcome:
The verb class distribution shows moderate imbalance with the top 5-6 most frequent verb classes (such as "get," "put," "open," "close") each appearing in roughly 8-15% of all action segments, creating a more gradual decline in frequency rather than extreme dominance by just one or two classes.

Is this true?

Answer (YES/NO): NO